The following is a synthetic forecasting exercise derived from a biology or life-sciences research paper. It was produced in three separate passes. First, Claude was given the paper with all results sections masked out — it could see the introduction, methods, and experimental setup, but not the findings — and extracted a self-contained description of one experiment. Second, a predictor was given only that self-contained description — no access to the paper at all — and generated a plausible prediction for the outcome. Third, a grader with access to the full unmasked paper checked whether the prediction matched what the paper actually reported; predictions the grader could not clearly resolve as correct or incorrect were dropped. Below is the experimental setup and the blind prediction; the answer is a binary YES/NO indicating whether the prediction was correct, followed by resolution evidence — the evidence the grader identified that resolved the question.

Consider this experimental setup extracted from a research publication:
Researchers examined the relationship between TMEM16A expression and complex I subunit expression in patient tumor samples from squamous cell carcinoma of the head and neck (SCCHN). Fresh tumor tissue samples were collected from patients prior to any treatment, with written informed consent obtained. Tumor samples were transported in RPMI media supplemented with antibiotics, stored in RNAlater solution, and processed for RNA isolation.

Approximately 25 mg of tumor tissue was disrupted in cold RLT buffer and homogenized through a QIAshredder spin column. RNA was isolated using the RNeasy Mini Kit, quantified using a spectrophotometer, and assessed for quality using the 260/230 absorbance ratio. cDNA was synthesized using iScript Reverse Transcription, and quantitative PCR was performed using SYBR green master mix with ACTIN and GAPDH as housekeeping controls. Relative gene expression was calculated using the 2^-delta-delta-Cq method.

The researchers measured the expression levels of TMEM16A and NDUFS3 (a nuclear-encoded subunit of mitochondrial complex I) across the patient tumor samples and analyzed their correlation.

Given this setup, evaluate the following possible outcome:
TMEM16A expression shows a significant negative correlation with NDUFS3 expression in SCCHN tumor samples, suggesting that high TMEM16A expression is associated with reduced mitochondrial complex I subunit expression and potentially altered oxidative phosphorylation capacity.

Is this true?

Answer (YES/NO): NO